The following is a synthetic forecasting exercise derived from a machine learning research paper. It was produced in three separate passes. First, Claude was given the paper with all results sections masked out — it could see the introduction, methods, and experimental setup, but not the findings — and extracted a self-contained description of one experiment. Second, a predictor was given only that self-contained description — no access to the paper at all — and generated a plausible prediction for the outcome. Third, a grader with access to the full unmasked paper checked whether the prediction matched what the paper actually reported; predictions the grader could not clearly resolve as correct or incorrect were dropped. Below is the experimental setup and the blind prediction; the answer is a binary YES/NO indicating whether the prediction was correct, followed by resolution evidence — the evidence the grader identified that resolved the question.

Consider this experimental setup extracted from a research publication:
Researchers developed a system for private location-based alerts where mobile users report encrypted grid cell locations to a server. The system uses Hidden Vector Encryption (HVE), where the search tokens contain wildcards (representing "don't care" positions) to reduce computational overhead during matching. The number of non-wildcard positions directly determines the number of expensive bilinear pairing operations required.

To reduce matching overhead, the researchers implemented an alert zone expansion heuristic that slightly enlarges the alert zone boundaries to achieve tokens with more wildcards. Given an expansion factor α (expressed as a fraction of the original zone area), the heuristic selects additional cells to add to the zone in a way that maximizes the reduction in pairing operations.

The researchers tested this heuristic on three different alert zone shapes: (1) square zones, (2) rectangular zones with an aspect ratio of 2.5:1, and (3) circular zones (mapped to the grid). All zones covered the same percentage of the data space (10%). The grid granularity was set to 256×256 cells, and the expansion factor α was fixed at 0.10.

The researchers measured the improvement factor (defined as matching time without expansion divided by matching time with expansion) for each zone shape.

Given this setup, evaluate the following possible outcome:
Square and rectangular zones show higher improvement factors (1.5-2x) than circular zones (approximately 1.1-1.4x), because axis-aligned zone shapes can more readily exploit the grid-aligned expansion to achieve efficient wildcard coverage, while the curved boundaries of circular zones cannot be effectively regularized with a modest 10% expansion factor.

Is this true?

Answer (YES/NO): NO